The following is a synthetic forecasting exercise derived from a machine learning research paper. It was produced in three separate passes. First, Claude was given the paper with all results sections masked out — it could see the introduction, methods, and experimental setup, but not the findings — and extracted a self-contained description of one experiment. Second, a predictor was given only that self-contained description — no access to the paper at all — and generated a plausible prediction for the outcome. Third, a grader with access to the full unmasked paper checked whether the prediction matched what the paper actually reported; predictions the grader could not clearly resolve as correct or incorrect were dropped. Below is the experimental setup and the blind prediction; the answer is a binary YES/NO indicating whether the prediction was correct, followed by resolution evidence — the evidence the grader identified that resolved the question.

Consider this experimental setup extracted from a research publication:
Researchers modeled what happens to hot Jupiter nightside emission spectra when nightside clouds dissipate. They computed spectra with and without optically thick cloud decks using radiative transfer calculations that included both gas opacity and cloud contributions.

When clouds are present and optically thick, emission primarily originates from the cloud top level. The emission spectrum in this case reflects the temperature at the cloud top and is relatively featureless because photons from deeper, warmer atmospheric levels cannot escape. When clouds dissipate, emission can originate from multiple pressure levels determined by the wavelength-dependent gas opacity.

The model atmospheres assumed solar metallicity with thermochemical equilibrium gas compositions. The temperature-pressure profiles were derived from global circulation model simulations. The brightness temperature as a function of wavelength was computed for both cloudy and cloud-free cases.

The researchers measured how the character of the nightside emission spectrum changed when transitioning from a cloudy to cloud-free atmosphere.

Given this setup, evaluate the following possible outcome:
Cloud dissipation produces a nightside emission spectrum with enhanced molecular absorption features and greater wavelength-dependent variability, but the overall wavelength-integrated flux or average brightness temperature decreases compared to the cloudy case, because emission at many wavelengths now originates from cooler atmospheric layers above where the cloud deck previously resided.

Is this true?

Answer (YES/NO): NO